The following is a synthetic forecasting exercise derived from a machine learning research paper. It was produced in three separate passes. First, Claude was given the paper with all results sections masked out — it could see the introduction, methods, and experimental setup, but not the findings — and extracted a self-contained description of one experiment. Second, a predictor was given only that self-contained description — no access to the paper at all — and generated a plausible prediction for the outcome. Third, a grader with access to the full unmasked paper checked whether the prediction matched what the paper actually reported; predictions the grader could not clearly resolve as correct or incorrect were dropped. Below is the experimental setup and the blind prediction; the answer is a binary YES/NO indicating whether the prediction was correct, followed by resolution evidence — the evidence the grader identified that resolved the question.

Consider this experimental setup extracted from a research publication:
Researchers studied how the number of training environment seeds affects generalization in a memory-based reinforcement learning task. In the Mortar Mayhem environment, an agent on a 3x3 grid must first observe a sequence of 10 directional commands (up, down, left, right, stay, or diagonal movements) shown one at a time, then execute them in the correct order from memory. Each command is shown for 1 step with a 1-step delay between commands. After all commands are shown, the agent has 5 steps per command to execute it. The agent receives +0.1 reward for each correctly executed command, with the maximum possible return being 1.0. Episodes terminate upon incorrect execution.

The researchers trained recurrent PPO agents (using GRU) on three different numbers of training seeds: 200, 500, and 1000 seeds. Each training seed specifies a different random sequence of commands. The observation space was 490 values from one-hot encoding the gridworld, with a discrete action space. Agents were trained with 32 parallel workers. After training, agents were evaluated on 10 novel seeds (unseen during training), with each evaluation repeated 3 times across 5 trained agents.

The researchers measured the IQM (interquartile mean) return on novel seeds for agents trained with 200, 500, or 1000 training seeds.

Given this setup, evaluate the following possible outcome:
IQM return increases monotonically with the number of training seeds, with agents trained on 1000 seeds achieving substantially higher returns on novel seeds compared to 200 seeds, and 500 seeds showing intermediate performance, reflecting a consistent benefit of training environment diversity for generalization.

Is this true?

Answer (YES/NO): YES